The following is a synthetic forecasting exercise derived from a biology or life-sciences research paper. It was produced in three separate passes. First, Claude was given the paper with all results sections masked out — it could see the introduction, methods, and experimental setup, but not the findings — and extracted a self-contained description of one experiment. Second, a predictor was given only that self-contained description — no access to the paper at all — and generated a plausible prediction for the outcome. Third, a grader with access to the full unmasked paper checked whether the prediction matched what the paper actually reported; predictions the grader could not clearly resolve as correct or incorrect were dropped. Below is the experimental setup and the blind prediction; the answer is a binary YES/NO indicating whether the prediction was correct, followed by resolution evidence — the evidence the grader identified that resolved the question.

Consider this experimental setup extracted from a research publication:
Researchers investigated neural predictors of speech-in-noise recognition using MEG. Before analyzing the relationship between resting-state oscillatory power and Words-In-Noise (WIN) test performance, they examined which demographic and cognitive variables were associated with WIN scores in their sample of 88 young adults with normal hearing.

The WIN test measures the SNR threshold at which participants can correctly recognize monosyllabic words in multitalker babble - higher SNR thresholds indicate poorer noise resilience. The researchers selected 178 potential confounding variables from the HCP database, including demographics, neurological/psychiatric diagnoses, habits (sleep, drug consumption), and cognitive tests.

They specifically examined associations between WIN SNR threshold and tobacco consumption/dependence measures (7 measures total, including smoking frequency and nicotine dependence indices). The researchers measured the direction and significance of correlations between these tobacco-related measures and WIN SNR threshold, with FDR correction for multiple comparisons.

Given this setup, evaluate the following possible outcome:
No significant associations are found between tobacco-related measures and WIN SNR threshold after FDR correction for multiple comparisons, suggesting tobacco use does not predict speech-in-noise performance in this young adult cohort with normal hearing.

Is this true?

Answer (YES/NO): NO